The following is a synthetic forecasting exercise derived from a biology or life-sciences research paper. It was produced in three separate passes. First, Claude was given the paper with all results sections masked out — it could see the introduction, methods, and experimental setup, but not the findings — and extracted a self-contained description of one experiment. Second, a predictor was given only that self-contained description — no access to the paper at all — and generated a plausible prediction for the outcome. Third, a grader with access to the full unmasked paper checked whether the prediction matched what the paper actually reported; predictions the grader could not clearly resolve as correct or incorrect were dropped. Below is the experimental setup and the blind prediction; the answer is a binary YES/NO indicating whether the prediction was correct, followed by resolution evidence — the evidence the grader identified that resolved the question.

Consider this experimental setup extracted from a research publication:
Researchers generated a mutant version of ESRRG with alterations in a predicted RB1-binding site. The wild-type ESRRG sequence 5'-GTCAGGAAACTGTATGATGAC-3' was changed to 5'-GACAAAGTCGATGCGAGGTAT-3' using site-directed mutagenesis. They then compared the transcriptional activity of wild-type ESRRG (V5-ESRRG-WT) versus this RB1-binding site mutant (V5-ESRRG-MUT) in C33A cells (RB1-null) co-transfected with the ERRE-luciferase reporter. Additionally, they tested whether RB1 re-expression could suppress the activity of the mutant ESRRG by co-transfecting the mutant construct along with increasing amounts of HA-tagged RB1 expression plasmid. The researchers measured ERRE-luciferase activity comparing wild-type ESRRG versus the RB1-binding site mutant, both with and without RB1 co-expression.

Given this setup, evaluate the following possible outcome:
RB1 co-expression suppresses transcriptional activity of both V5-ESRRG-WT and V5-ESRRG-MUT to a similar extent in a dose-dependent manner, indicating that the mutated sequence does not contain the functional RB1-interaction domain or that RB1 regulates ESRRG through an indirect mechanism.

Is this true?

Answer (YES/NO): NO